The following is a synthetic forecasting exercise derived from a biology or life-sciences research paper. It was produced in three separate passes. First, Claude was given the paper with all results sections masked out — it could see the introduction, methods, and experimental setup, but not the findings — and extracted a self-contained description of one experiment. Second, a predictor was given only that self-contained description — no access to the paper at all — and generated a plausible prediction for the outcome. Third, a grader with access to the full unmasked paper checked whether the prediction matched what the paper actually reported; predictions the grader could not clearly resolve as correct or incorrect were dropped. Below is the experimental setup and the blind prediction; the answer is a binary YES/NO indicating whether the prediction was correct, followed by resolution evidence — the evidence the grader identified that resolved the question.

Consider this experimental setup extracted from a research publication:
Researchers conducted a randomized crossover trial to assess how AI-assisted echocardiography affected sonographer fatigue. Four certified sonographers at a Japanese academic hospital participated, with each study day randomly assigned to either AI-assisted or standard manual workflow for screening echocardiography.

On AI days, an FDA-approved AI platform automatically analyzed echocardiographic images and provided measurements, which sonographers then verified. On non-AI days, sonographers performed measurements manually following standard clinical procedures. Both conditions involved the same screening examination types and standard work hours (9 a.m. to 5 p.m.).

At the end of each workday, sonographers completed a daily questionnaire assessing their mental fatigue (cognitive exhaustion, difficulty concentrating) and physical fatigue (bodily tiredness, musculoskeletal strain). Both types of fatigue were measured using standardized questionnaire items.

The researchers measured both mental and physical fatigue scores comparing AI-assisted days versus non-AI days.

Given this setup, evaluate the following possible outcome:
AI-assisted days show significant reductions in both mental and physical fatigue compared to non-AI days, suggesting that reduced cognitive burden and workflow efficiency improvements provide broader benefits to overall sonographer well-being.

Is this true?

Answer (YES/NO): NO